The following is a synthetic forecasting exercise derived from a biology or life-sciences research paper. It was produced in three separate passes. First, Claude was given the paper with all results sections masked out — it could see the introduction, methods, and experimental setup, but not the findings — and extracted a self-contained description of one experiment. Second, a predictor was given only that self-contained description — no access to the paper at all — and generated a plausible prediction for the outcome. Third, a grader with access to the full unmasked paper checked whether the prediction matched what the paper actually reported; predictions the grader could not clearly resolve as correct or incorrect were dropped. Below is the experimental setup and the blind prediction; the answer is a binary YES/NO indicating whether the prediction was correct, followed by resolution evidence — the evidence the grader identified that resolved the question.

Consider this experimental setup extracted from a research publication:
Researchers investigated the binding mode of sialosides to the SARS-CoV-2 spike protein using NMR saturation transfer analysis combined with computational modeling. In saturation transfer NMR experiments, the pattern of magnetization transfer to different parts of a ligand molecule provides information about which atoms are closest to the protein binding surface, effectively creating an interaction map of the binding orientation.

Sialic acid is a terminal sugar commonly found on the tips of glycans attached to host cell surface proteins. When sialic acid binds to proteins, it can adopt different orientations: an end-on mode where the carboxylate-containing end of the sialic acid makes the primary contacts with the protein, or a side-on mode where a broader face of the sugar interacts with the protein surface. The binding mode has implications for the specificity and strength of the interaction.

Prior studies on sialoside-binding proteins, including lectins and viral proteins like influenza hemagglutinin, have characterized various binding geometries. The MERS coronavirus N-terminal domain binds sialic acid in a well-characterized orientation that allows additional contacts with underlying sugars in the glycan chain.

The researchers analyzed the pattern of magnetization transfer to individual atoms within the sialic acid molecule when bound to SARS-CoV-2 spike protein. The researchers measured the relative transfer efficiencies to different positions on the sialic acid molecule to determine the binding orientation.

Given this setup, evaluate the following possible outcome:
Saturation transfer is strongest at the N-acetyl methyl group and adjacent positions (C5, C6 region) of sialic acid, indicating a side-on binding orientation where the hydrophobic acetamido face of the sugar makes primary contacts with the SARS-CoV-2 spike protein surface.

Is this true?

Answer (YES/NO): NO